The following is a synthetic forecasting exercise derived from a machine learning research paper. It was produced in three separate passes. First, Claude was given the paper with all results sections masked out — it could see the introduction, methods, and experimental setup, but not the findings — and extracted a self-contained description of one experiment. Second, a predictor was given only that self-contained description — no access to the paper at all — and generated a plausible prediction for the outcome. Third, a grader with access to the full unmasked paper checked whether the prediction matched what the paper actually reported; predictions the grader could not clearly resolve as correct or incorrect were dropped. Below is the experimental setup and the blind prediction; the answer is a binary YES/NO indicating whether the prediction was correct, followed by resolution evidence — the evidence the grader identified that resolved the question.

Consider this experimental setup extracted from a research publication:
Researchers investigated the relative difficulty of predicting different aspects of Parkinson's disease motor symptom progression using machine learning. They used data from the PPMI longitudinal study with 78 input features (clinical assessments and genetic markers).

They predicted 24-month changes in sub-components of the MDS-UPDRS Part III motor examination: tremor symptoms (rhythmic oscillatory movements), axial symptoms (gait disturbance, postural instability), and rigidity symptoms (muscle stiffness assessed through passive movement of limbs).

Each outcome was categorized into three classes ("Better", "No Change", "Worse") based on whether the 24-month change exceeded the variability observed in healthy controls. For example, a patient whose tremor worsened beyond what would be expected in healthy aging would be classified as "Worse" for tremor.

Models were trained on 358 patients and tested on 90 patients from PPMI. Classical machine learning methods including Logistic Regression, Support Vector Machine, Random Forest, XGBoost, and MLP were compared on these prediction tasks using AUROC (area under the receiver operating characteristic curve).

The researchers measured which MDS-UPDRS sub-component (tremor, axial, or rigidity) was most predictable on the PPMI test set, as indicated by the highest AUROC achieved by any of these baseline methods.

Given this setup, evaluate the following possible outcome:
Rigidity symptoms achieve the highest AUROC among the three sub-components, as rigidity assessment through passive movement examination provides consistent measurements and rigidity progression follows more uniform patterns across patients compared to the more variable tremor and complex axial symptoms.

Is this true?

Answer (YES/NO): NO